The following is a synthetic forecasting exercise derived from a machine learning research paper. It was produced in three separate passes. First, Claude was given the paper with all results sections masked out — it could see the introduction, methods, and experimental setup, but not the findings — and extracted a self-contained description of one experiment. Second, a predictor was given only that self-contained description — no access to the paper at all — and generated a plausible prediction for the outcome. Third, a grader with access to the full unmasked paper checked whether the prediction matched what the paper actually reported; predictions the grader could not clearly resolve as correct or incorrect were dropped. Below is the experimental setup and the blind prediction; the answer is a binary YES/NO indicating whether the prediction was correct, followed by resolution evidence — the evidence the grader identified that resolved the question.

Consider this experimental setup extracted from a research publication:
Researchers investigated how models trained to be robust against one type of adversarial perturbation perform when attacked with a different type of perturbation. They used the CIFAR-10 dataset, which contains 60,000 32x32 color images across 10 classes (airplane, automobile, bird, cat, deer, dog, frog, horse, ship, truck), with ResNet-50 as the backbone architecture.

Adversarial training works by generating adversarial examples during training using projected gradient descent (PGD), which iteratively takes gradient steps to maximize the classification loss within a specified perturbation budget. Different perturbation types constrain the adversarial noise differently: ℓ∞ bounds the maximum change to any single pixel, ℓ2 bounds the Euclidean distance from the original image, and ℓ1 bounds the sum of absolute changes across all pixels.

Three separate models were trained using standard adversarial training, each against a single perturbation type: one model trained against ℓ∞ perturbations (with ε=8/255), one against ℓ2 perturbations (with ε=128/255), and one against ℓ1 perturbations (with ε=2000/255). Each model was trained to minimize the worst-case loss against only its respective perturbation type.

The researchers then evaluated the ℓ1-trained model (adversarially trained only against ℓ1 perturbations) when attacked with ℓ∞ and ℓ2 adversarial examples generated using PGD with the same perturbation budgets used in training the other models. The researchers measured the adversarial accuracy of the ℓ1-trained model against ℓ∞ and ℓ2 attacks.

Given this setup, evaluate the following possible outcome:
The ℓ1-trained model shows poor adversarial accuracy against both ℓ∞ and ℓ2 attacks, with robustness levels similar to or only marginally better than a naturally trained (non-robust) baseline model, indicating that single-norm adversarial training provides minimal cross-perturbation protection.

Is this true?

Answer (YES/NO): YES